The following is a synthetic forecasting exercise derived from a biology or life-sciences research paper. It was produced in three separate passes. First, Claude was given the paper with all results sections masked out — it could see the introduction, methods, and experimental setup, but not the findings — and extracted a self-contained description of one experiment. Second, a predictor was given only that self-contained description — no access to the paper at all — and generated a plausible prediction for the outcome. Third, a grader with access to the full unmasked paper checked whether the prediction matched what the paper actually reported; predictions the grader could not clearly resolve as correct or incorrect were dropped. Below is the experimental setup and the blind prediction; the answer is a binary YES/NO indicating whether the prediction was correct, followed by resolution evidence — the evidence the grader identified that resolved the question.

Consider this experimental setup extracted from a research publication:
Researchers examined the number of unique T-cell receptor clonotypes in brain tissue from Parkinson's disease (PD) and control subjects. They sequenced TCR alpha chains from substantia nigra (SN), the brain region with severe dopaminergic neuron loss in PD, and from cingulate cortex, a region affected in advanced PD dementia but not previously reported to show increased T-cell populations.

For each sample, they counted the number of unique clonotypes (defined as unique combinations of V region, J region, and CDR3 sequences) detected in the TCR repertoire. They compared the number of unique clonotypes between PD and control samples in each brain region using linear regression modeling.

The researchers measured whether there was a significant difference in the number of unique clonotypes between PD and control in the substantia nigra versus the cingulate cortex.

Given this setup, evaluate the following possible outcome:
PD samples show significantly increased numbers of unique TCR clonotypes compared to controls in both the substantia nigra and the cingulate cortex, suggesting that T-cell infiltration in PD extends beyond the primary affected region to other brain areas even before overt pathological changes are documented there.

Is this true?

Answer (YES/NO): NO